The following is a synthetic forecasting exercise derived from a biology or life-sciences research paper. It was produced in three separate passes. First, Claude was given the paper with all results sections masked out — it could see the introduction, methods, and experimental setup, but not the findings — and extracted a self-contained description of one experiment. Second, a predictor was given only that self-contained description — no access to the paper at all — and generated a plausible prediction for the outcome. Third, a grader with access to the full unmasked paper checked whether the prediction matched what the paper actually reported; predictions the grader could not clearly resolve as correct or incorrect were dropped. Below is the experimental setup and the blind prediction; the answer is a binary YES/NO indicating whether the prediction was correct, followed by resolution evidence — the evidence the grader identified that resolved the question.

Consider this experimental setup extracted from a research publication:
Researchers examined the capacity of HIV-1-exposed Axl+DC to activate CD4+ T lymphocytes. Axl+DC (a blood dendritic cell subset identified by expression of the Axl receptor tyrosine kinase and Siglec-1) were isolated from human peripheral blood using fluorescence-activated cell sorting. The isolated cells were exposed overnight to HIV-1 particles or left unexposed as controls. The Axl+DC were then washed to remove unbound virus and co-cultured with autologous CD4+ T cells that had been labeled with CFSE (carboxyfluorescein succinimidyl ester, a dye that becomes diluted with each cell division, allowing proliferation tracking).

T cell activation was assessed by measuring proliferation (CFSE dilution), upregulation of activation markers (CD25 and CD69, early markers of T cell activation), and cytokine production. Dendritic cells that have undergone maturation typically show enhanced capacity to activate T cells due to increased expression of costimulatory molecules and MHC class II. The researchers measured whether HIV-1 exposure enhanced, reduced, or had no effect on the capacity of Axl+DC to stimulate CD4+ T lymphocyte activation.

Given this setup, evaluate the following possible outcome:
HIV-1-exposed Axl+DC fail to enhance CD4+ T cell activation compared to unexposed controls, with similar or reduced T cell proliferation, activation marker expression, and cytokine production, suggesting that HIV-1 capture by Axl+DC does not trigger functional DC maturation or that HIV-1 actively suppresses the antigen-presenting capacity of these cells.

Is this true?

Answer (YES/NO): NO